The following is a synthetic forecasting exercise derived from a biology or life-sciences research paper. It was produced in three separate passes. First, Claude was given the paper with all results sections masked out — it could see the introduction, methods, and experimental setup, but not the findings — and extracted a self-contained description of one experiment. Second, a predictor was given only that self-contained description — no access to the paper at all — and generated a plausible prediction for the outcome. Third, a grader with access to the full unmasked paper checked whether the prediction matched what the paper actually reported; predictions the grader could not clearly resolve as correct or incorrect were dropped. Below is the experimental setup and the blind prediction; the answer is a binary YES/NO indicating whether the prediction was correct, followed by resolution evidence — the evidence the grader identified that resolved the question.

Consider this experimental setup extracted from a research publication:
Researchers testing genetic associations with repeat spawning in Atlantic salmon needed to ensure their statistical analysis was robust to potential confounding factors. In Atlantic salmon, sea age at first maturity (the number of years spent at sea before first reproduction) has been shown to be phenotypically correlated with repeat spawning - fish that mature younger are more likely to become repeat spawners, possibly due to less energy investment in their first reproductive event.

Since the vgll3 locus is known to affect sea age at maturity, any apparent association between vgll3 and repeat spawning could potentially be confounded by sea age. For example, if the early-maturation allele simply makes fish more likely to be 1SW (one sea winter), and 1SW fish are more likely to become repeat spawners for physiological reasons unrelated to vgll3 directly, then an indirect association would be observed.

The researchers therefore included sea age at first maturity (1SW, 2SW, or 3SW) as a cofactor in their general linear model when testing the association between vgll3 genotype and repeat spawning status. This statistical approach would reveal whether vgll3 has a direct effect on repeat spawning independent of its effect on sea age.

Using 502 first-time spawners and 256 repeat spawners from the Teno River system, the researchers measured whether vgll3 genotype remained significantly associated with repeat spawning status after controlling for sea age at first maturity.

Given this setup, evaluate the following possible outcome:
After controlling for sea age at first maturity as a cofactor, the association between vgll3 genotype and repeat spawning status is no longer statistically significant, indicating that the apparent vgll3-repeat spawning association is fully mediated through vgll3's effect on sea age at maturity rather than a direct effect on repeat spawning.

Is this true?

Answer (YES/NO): NO